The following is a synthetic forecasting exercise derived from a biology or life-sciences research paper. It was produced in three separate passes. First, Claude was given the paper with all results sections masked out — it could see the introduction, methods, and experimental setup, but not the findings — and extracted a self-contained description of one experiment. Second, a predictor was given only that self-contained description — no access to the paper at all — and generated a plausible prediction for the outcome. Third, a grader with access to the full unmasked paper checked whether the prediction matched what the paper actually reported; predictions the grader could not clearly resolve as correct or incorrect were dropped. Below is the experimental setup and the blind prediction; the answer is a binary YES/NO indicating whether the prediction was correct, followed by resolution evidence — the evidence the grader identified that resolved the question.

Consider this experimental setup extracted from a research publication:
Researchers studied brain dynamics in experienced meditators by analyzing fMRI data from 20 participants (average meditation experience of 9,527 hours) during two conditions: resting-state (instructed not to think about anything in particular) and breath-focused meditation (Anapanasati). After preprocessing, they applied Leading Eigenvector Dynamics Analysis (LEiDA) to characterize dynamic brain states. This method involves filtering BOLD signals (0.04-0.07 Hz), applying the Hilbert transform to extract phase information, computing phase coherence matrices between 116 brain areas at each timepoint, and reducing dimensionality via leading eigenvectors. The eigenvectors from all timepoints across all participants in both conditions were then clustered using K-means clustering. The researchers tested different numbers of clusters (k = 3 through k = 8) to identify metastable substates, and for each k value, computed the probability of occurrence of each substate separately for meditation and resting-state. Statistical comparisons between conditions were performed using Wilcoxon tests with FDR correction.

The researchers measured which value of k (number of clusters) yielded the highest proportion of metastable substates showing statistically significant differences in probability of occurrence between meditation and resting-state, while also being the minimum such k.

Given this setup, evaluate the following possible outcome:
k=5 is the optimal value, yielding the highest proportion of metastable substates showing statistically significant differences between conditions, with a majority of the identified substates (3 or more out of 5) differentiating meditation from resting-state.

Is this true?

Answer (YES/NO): YES